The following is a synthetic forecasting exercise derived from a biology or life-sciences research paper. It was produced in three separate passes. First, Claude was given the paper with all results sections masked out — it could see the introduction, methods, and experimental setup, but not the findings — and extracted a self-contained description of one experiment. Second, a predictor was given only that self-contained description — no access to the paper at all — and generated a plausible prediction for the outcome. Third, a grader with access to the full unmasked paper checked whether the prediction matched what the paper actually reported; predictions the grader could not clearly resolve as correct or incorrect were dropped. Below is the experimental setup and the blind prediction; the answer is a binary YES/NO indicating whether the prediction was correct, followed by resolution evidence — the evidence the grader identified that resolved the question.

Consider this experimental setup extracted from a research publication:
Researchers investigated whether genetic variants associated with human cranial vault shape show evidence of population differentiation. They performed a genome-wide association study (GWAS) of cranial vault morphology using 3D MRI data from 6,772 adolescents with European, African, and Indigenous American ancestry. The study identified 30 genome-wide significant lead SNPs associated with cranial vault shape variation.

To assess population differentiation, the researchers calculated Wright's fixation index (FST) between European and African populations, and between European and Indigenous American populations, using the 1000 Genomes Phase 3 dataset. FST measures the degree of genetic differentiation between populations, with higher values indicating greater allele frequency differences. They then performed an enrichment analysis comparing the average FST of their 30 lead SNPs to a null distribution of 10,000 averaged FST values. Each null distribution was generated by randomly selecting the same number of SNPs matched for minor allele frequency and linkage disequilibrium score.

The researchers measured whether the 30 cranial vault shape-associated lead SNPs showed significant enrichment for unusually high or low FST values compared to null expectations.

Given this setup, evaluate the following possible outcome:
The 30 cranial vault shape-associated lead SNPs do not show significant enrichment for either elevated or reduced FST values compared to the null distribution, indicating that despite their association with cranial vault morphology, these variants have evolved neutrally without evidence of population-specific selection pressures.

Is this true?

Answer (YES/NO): NO